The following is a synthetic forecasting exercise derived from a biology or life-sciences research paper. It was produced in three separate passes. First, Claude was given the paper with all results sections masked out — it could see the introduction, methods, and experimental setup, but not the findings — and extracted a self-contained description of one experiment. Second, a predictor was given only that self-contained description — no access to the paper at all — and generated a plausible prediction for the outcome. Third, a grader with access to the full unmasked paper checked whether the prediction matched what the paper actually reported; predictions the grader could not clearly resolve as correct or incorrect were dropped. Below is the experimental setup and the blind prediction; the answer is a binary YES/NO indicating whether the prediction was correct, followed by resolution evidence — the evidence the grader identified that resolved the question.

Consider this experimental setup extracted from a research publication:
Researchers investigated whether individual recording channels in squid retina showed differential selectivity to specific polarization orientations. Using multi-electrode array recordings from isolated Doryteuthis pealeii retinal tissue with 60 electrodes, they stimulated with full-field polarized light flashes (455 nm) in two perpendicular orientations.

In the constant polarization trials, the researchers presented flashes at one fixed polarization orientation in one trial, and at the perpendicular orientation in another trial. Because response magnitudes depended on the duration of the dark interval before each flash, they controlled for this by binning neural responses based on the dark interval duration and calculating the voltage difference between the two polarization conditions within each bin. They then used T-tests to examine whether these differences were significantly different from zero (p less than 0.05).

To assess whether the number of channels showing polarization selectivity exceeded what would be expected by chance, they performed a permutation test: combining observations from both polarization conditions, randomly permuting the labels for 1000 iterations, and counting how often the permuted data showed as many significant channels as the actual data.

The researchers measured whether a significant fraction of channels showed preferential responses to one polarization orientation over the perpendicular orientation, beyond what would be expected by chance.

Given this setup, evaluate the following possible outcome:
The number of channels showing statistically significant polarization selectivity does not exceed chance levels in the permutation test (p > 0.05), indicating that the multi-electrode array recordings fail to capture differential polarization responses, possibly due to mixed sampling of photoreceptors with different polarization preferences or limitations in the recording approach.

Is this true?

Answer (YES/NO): YES